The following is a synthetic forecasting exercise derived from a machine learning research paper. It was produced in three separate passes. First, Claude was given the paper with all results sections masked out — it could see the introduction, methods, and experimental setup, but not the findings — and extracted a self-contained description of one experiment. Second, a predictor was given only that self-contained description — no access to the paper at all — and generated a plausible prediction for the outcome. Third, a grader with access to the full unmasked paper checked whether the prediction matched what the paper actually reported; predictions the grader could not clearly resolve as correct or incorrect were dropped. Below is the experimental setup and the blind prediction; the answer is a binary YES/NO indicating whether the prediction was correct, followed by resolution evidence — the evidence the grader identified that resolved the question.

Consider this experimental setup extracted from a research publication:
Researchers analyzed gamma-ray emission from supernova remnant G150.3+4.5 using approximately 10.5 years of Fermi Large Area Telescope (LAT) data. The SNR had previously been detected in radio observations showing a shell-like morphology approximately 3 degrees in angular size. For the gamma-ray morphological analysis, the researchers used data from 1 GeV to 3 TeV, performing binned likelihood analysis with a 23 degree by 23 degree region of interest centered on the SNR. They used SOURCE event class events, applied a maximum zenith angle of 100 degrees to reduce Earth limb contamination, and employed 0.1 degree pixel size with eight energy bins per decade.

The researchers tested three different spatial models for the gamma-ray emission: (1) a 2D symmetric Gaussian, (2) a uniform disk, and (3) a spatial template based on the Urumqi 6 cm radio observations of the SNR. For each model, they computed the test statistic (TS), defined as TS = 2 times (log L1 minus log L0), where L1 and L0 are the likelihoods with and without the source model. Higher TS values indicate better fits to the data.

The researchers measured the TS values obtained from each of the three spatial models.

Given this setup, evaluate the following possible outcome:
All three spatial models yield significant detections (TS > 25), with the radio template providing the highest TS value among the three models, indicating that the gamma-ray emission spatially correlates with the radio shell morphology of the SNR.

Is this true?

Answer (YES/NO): NO